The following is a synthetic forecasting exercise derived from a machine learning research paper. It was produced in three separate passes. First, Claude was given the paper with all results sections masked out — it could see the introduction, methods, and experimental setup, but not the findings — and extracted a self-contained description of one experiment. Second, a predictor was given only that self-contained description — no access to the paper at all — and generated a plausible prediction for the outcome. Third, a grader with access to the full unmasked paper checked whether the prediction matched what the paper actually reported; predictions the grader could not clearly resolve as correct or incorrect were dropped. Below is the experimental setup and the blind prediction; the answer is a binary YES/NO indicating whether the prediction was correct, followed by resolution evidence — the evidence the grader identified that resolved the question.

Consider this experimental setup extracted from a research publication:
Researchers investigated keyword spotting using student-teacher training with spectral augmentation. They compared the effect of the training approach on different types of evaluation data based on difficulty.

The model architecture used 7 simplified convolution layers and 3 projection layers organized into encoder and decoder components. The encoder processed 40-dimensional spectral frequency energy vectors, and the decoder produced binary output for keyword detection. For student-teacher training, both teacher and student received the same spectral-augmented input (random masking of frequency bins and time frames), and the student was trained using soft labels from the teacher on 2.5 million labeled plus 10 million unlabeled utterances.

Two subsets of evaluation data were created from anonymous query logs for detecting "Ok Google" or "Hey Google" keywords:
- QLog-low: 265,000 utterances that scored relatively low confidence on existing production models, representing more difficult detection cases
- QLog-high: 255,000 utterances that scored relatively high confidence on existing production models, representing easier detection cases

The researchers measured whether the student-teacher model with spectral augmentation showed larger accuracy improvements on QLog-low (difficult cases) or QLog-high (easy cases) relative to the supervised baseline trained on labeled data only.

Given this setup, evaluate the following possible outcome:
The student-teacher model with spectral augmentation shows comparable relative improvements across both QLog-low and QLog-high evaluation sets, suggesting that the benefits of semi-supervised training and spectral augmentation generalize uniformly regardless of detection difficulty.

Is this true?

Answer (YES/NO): NO